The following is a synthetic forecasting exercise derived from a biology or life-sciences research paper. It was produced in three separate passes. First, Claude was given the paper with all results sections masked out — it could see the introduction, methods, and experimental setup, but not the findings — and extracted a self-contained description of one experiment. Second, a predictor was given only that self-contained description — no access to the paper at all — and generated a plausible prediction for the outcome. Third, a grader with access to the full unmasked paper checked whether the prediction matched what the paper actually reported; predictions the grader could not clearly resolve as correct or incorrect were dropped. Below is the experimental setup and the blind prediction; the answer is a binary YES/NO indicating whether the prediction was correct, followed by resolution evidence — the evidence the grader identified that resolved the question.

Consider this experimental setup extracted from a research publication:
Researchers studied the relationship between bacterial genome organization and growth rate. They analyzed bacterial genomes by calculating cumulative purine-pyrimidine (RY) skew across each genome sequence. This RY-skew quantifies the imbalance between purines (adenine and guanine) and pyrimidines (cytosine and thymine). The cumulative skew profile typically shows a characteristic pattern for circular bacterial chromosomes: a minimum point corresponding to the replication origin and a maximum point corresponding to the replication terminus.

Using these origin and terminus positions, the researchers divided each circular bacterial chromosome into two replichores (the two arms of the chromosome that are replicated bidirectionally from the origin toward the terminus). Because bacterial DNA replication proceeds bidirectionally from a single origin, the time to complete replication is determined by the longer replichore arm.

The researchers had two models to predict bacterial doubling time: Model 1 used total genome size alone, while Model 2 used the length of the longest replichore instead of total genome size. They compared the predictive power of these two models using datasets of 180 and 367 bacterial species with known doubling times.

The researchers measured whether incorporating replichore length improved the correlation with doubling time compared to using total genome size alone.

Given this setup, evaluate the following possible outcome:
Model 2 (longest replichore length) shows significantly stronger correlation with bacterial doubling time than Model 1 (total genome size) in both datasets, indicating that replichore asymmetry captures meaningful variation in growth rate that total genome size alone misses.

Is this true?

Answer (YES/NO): NO